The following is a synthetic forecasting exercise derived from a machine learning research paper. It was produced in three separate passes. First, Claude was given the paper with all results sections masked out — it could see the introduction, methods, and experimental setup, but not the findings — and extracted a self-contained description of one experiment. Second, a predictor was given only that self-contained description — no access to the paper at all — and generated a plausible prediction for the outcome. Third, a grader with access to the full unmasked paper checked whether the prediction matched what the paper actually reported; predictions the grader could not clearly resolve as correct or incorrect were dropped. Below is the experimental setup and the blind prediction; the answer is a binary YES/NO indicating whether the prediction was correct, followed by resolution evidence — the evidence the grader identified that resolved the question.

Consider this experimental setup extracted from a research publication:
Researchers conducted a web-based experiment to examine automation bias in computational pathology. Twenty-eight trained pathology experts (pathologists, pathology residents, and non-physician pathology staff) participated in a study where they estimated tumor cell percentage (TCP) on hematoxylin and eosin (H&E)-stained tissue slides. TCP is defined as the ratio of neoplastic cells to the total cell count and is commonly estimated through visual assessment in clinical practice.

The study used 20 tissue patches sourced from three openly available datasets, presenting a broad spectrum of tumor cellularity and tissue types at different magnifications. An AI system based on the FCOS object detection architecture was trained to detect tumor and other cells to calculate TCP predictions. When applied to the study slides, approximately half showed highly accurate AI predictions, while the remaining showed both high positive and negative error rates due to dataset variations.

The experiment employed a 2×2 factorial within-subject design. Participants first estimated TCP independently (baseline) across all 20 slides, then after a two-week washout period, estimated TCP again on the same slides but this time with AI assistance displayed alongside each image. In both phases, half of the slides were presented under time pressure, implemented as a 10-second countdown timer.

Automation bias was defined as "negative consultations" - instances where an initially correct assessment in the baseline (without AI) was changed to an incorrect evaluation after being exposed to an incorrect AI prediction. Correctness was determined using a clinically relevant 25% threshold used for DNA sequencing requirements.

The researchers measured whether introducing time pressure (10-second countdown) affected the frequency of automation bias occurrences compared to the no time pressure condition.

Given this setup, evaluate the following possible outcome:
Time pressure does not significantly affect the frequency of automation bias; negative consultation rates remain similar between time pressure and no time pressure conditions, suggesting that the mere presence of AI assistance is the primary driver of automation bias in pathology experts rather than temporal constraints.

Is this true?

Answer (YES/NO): YES